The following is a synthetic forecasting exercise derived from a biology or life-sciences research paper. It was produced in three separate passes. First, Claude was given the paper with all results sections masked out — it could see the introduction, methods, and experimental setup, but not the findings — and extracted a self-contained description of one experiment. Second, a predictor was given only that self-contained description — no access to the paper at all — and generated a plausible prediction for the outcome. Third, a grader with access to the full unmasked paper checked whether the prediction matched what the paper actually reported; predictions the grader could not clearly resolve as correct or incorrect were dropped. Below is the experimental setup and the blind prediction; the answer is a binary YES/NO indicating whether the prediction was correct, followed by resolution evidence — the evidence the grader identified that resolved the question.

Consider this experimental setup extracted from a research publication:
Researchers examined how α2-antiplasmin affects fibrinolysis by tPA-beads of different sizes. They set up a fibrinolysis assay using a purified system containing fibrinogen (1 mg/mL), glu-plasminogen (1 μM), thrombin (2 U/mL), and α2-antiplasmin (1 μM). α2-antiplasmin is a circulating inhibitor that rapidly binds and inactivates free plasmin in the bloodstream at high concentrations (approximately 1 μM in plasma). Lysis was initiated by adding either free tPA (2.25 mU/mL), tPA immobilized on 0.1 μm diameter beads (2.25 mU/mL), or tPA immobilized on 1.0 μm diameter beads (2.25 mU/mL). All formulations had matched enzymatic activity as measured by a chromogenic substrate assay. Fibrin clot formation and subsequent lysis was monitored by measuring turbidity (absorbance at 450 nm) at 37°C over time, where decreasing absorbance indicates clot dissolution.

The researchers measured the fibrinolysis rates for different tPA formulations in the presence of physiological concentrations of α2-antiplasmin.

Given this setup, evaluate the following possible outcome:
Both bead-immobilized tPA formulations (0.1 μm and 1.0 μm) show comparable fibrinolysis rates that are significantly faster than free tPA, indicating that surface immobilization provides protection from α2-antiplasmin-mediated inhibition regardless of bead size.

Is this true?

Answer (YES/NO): NO